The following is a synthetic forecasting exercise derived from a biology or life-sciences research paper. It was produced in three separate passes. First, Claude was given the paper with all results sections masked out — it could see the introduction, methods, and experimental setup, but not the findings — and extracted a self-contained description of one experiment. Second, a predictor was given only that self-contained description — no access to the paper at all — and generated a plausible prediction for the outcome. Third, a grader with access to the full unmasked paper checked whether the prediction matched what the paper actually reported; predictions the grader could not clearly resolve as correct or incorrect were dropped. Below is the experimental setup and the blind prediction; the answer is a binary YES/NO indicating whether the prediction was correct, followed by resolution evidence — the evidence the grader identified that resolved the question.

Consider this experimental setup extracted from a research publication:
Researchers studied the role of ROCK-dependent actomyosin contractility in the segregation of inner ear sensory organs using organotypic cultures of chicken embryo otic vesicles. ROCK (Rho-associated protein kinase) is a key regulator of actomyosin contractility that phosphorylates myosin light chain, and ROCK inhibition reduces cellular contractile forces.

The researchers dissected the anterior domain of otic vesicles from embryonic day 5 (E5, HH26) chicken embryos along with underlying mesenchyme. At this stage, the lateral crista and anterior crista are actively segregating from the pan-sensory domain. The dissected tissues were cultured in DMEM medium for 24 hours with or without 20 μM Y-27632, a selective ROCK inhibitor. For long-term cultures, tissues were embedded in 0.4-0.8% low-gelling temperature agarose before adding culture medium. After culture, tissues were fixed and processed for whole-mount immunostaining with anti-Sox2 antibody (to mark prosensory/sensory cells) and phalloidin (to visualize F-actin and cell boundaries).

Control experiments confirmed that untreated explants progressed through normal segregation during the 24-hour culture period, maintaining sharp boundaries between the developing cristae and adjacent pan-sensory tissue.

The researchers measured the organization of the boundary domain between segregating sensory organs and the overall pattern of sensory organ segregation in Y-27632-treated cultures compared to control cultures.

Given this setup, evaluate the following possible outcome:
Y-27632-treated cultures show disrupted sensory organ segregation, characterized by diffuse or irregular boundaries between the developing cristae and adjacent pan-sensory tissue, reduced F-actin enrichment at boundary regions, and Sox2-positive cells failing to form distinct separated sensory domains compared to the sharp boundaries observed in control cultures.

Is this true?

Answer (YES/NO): NO